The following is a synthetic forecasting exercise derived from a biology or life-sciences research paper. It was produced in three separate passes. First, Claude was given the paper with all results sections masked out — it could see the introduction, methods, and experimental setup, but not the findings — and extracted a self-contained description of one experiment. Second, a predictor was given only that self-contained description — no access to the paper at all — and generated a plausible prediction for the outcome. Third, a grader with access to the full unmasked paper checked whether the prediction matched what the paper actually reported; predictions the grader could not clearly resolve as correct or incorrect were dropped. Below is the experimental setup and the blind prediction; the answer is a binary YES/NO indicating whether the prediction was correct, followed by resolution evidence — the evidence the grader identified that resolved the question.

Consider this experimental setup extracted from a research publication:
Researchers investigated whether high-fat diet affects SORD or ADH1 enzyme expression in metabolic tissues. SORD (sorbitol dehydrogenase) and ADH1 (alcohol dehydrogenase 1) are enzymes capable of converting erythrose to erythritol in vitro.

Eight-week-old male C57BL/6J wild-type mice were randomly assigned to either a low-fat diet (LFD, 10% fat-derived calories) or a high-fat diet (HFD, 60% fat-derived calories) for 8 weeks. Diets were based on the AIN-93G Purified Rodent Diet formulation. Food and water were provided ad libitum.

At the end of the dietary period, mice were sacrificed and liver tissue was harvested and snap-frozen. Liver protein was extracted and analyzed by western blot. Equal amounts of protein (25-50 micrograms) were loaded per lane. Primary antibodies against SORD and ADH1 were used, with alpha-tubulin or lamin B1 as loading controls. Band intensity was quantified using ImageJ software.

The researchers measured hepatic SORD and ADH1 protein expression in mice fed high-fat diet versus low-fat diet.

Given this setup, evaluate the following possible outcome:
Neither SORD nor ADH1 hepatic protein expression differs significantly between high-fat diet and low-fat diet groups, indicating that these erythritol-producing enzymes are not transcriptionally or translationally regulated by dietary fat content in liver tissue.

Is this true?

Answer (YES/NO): YES